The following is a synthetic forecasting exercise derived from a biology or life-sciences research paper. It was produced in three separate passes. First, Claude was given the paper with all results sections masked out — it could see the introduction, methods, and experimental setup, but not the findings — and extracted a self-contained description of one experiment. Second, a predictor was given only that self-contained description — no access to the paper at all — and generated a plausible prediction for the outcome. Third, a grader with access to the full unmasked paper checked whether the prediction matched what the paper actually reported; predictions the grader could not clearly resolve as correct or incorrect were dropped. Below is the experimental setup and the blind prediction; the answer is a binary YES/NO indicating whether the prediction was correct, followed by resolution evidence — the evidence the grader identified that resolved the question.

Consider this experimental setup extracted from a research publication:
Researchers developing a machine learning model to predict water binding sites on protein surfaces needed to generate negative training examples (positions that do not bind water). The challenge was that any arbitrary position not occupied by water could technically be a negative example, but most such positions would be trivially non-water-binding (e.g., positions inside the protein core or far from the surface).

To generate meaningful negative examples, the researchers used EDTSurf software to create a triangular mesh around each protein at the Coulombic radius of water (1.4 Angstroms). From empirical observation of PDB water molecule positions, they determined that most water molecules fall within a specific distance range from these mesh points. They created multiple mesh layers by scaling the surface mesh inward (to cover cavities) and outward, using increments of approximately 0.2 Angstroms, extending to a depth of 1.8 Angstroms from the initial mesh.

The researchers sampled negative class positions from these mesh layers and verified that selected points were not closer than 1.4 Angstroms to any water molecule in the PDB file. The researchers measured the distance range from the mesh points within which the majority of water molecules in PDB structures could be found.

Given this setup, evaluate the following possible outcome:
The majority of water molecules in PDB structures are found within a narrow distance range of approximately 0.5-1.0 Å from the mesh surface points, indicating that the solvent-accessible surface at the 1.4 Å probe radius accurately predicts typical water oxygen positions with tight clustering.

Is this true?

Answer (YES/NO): NO